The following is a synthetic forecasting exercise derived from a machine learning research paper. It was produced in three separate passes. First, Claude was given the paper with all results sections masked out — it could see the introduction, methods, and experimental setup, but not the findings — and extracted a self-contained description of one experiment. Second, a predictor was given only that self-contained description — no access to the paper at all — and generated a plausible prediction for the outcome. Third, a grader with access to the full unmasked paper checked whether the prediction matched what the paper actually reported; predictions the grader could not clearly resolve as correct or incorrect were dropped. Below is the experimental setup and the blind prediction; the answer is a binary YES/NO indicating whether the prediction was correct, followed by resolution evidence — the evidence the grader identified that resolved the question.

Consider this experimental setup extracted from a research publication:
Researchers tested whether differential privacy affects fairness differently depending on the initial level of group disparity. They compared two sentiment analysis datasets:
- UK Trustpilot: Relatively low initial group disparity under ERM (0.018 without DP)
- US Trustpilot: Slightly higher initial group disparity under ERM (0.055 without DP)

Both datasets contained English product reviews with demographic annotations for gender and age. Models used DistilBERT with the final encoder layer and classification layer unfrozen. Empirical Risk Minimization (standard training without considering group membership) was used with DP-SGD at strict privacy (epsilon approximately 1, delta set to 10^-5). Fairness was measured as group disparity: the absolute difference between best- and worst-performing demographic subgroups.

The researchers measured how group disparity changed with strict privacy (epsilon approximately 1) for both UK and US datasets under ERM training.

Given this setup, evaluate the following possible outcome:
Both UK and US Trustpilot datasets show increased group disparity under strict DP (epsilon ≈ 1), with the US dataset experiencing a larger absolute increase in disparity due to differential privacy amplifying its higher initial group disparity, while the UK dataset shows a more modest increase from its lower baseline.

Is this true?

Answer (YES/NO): YES